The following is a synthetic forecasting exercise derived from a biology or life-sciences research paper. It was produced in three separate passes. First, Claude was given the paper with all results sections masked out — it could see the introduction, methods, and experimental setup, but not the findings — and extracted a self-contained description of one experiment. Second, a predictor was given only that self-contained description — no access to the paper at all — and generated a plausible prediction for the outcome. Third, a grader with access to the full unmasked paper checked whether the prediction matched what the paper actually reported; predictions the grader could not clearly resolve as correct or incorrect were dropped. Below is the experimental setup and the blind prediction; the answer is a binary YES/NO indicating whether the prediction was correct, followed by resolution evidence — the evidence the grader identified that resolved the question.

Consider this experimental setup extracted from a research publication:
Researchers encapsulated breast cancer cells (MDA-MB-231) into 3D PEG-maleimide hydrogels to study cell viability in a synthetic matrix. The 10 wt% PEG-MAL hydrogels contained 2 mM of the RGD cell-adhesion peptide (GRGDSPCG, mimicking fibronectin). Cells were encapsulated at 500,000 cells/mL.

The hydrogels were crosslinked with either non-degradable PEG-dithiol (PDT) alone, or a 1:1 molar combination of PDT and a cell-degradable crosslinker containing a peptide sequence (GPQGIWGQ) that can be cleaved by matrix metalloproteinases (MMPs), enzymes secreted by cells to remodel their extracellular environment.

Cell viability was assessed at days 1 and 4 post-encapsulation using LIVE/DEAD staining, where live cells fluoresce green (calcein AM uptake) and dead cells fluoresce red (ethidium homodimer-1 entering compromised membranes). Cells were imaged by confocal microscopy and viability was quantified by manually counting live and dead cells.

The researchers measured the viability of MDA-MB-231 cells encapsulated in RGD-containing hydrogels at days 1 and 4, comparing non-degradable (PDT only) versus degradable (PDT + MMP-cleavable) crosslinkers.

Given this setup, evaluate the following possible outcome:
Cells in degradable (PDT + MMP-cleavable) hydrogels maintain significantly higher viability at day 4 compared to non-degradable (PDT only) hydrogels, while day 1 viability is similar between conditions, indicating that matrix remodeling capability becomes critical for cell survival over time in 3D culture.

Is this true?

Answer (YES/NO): YES